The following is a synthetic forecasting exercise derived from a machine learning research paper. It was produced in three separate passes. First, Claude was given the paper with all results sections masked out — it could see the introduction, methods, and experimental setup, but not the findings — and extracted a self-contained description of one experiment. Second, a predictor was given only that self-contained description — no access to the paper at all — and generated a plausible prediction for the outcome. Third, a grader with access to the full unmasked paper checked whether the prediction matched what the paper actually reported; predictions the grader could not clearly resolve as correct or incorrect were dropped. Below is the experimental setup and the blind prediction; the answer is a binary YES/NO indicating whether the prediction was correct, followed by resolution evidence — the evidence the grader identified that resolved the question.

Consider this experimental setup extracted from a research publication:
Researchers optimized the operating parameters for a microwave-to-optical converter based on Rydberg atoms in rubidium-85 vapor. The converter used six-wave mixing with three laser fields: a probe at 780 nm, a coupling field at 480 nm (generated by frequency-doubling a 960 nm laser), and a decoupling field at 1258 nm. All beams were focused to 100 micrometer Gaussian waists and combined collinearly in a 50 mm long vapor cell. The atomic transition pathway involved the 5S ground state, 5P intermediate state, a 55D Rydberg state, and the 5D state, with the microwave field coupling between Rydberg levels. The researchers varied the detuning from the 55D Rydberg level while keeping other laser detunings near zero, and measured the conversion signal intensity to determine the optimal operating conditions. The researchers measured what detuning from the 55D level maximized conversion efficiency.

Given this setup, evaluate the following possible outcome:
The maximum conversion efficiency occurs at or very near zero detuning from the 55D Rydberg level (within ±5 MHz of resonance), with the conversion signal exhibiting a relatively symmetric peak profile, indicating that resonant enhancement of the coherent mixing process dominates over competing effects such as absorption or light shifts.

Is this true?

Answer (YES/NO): NO